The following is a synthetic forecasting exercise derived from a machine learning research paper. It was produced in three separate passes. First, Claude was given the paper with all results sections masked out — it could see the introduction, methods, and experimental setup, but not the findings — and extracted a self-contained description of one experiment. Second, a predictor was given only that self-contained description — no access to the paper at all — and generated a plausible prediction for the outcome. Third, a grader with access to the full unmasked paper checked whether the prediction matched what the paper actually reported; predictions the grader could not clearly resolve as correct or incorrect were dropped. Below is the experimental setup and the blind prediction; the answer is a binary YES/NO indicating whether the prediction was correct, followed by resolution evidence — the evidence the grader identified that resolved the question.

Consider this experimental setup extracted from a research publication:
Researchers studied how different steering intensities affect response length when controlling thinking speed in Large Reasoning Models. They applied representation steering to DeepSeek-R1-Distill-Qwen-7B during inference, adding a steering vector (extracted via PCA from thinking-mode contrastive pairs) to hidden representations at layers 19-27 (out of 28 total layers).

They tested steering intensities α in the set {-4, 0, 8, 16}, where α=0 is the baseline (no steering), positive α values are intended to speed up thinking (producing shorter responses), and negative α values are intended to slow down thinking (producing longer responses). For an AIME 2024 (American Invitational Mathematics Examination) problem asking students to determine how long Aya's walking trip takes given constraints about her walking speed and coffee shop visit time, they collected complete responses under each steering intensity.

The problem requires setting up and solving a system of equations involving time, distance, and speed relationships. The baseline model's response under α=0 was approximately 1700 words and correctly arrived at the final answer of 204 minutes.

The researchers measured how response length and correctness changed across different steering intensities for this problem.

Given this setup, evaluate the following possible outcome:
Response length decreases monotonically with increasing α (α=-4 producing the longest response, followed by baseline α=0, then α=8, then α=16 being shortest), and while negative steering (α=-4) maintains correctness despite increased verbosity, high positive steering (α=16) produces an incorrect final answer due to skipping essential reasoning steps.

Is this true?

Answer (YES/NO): NO